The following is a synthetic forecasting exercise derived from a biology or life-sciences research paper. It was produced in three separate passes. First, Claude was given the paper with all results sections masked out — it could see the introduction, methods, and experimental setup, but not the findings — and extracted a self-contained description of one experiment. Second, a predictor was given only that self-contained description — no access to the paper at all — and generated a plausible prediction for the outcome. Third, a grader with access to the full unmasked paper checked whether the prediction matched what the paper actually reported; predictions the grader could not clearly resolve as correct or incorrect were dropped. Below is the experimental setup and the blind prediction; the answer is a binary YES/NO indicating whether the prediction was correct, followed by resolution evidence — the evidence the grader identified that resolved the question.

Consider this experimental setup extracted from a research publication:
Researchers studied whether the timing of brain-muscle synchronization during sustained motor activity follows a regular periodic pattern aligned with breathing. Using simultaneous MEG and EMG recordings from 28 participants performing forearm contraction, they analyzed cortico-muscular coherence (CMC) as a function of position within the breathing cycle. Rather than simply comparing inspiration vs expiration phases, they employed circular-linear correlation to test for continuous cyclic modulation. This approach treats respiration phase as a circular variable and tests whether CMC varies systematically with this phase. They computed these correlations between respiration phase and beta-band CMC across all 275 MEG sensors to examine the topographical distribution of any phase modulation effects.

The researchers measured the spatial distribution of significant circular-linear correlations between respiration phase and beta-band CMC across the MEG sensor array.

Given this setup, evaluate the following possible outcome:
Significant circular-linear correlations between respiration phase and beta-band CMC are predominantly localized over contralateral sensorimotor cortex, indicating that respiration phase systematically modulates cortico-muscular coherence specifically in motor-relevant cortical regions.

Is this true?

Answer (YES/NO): NO